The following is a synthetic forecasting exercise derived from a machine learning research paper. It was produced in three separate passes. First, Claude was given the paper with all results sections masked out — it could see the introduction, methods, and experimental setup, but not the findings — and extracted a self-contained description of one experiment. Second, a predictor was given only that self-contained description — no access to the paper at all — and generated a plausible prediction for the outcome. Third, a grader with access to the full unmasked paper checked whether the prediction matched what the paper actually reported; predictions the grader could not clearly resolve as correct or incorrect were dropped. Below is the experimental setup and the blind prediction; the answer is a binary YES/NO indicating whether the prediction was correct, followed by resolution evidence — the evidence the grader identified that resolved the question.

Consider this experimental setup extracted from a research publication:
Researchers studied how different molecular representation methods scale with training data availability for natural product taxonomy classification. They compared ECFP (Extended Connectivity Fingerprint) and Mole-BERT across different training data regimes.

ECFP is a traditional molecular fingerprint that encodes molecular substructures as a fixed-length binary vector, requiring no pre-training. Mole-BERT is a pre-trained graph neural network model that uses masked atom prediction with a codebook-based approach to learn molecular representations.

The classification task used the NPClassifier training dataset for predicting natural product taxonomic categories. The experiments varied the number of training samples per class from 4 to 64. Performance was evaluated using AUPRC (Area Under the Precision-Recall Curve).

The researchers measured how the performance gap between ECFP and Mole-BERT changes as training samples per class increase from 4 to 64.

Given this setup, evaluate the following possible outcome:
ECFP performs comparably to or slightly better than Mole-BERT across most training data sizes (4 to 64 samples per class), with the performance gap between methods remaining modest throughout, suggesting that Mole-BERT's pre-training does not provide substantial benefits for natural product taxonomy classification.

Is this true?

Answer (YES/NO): YES